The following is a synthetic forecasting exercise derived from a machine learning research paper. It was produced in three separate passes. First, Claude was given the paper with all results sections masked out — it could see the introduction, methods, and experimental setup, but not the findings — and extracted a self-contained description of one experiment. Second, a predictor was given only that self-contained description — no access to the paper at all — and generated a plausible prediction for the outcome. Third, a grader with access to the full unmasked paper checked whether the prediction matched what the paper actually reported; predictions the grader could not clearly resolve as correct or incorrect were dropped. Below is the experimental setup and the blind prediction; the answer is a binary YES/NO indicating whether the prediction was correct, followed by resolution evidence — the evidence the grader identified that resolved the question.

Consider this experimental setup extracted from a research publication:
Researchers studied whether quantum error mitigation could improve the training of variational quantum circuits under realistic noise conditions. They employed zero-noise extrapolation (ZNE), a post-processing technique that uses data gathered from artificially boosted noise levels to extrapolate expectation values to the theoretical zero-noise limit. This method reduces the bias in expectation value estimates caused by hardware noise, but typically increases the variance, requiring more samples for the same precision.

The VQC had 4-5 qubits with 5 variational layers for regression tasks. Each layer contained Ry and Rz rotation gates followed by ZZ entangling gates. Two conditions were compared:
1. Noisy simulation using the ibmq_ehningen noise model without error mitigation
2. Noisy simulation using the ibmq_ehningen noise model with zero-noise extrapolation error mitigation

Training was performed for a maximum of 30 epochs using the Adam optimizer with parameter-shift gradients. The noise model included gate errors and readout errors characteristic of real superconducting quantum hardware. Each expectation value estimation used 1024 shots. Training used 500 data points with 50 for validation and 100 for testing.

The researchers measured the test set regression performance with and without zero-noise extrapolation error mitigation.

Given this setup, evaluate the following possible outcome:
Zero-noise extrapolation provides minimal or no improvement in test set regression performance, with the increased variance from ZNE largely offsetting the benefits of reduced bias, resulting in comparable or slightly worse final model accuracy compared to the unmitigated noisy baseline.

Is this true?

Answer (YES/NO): NO